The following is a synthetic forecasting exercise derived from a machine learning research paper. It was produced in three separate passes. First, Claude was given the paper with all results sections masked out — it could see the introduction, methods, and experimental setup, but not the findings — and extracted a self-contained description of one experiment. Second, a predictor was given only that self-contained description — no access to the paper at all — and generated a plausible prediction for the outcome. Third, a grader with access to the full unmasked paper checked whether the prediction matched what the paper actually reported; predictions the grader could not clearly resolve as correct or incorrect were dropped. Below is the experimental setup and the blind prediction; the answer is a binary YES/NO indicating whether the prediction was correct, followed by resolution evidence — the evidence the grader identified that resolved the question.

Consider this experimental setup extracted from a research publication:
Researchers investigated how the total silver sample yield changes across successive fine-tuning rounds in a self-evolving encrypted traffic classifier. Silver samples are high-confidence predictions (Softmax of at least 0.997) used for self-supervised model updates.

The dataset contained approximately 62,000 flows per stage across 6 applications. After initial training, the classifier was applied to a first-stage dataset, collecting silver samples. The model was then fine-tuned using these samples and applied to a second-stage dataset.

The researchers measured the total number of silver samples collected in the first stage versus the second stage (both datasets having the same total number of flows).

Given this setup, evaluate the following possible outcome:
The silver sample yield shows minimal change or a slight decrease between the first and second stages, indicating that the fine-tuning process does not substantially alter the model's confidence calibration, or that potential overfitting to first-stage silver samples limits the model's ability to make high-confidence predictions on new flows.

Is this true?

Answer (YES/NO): NO